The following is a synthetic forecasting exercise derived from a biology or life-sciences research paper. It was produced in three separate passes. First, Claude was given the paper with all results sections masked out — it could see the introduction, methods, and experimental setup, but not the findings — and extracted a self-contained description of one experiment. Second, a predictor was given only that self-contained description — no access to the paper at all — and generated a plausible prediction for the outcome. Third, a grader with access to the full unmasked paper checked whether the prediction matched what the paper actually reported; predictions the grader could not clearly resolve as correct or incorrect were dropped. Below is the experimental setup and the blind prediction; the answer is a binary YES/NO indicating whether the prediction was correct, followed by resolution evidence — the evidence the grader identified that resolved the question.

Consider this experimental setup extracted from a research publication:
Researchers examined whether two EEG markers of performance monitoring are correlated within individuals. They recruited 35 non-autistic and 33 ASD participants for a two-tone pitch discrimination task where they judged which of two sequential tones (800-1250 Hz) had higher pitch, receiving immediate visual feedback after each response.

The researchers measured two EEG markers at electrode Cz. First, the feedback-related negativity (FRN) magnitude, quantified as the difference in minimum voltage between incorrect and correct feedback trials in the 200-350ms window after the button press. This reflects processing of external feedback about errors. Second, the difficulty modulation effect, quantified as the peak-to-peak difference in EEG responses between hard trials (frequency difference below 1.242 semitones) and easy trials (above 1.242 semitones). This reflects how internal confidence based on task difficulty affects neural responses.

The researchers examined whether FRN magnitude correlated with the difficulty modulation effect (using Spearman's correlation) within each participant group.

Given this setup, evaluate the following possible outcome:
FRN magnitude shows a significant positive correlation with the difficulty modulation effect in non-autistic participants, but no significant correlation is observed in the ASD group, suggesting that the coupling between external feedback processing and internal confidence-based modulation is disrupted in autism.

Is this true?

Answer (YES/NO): NO